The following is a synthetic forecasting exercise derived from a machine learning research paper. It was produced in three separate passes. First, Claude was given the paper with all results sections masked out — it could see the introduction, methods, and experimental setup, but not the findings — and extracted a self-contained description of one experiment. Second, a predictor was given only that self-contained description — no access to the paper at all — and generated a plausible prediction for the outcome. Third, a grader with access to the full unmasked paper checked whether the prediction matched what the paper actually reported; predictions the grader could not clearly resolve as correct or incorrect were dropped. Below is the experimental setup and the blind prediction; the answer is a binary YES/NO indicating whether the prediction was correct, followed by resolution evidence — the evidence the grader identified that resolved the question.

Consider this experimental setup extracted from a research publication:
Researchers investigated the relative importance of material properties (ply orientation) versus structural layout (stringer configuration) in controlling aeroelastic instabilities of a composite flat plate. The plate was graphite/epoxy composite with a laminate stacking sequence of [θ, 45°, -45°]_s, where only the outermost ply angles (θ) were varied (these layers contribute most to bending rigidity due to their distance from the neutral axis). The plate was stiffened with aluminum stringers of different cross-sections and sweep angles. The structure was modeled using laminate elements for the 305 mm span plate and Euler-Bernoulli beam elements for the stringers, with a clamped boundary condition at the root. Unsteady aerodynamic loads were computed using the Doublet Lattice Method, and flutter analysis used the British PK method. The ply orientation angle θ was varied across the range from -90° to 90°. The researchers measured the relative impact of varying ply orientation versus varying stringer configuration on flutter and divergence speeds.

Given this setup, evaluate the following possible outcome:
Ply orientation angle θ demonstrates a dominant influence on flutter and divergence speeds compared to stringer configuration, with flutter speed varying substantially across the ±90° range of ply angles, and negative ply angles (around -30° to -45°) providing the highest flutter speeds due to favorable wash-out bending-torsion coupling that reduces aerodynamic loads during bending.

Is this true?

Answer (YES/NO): NO